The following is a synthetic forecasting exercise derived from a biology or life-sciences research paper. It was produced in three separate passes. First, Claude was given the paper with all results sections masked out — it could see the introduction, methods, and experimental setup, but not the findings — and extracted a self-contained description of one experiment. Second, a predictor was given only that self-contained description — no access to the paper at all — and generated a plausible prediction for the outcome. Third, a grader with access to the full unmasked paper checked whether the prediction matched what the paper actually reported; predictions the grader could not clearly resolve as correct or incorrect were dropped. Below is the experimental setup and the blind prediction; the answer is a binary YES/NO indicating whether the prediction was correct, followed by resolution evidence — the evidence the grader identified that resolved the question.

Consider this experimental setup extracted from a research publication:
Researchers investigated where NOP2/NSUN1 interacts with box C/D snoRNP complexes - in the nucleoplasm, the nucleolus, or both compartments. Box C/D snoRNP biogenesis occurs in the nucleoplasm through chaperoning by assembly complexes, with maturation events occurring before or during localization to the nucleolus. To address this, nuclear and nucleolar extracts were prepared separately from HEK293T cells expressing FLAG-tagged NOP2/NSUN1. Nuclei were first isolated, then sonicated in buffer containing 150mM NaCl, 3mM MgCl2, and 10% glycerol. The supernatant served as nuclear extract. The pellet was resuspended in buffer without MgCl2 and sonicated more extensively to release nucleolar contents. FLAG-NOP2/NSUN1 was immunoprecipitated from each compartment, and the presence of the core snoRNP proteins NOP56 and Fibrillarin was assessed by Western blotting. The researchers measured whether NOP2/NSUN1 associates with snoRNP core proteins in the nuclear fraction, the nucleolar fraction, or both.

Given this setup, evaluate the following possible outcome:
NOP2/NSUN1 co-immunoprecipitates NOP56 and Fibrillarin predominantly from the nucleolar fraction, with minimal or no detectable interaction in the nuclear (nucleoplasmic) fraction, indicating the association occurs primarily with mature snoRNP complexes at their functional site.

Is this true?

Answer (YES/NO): NO